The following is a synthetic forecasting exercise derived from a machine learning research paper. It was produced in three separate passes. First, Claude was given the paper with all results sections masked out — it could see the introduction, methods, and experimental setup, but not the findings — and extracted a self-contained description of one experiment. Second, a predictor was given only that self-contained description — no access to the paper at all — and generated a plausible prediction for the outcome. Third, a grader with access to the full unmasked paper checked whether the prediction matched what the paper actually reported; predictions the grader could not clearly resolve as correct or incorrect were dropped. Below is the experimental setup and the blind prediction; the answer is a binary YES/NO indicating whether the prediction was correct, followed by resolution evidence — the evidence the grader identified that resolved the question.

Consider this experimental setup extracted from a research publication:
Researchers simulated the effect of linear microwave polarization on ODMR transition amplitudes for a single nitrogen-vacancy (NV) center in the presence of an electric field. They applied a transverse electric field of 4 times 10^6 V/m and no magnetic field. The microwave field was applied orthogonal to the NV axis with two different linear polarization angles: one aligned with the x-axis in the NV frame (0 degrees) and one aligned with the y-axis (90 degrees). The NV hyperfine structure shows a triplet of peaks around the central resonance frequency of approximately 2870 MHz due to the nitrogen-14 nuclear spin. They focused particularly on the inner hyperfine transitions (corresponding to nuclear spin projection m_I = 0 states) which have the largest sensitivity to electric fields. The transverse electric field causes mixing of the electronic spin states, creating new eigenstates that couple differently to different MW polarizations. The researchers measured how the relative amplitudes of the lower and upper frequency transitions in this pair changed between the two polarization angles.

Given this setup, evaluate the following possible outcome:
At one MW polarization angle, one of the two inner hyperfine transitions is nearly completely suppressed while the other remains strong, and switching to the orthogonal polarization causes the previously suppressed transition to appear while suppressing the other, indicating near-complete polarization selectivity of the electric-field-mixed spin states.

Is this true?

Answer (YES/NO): YES